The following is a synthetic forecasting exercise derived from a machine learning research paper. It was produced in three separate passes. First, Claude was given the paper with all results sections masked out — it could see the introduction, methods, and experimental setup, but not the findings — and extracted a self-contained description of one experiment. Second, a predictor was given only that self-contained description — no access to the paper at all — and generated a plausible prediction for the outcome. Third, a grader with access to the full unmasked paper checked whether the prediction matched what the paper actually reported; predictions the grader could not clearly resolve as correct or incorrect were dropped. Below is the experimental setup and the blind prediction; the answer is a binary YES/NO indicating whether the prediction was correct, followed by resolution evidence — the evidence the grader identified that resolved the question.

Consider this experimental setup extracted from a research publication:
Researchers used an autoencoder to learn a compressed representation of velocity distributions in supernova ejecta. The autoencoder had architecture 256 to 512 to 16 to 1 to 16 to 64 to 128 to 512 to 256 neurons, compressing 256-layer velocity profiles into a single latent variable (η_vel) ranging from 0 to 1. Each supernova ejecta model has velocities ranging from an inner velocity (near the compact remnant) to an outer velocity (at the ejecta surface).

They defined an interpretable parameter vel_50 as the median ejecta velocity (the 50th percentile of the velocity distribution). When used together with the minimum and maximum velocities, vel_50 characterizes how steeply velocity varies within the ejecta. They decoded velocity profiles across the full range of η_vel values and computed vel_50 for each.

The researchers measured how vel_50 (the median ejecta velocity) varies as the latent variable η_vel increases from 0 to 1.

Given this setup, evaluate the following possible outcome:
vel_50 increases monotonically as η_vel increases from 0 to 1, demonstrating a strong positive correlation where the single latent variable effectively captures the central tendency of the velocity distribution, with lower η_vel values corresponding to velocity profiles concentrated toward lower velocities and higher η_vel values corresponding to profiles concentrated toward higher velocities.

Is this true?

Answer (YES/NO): NO